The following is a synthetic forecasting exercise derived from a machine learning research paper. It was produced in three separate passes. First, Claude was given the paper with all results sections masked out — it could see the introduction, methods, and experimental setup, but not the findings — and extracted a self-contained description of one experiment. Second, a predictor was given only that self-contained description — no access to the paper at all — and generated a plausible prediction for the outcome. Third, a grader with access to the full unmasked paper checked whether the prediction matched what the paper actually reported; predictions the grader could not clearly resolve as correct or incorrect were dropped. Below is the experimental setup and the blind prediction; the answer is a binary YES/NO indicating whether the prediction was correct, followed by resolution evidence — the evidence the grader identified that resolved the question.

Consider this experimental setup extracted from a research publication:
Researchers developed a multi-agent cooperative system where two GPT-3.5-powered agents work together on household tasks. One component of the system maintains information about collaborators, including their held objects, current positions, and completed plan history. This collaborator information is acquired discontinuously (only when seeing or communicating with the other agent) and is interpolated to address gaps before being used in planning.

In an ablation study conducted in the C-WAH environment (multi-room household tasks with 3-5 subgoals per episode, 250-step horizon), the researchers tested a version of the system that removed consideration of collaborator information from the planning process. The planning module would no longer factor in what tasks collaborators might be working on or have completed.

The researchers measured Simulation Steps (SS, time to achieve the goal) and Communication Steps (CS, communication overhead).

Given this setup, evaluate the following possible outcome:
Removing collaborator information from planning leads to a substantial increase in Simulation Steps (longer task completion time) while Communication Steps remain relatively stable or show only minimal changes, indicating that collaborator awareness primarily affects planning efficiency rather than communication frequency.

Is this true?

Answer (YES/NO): NO